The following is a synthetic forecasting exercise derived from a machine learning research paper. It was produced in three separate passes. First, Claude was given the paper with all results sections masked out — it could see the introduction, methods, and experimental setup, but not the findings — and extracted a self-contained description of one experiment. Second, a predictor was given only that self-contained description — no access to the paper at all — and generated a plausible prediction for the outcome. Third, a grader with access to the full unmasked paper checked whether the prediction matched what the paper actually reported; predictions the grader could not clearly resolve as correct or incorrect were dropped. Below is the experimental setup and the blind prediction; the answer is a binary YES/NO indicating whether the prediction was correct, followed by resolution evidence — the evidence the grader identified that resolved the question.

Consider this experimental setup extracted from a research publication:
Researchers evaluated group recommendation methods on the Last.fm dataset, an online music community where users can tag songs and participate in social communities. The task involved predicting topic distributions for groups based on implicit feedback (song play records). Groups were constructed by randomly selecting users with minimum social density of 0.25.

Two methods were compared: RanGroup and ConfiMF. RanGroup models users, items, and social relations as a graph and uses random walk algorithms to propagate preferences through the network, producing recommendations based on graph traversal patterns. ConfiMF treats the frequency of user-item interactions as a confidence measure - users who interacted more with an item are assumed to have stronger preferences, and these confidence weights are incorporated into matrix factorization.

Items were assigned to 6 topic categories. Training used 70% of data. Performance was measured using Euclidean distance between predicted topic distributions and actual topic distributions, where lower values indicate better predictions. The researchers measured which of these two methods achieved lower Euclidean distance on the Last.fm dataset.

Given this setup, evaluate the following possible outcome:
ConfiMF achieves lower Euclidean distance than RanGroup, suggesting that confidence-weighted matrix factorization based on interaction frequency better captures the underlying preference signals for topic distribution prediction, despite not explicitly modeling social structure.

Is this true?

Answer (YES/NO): NO